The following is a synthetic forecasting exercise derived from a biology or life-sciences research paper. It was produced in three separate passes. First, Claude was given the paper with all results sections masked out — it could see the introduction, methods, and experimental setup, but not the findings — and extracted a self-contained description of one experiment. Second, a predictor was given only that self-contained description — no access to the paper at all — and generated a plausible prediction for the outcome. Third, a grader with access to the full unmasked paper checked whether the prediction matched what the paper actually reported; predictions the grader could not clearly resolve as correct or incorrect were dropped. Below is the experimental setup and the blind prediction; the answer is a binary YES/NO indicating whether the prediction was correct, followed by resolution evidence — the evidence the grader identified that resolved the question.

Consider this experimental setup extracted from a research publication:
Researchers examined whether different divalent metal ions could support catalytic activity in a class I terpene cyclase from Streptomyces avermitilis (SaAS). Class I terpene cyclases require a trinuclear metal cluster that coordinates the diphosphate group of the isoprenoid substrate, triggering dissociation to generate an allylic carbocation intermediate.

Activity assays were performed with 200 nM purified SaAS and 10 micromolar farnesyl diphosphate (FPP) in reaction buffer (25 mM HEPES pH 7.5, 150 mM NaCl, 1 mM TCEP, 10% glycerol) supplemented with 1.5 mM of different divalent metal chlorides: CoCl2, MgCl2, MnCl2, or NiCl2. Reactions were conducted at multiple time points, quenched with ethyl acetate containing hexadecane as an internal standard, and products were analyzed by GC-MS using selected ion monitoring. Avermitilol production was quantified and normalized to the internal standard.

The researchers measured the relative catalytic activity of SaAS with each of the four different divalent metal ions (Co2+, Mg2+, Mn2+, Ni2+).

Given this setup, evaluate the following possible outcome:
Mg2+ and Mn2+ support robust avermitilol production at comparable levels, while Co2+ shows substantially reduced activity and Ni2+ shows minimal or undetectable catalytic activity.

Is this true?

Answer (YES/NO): NO